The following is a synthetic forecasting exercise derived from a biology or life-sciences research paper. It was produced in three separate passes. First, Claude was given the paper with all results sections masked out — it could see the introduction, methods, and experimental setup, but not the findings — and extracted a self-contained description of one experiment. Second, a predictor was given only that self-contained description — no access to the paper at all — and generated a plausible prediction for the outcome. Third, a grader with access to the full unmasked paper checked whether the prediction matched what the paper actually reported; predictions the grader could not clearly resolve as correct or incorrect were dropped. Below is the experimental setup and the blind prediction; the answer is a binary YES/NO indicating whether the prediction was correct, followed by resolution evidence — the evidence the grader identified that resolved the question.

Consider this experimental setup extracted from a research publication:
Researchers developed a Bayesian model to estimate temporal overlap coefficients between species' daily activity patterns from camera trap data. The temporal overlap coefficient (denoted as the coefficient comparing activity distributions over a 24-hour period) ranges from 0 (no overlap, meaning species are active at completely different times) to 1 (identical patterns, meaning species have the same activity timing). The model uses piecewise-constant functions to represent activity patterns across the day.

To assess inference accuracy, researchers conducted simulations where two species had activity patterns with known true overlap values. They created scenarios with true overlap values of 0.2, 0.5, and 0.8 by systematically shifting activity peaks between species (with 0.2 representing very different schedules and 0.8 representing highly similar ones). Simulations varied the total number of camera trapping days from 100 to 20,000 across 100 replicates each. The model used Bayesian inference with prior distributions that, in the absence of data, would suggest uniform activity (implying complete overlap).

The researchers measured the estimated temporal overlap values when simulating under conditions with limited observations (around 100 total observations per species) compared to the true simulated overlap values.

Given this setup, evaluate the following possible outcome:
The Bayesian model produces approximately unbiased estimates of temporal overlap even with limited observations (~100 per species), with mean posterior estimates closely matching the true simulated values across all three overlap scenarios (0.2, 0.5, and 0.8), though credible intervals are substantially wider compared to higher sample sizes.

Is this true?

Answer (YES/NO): NO